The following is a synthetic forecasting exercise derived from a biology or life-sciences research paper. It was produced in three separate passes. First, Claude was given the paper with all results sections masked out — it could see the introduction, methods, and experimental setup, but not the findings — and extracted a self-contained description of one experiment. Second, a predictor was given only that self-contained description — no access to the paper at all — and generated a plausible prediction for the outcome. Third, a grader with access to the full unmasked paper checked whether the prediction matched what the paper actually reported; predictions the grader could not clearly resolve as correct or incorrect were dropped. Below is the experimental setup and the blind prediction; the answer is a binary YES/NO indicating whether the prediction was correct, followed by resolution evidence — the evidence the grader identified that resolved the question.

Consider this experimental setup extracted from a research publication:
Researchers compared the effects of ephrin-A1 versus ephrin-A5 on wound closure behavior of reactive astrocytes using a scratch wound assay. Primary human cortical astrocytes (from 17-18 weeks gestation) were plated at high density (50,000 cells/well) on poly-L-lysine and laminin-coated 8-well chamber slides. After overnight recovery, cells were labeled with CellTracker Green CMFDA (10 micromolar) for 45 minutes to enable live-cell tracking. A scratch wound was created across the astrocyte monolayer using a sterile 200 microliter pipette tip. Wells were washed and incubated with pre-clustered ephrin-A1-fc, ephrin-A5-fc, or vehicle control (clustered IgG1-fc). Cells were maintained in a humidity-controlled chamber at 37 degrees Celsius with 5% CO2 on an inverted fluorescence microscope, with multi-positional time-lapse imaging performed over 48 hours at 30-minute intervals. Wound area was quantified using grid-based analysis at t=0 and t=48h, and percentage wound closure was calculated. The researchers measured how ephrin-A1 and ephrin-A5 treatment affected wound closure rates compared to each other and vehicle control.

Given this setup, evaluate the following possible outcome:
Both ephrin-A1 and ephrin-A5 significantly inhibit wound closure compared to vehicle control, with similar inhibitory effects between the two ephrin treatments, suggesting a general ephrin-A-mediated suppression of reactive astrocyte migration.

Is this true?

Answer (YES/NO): NO